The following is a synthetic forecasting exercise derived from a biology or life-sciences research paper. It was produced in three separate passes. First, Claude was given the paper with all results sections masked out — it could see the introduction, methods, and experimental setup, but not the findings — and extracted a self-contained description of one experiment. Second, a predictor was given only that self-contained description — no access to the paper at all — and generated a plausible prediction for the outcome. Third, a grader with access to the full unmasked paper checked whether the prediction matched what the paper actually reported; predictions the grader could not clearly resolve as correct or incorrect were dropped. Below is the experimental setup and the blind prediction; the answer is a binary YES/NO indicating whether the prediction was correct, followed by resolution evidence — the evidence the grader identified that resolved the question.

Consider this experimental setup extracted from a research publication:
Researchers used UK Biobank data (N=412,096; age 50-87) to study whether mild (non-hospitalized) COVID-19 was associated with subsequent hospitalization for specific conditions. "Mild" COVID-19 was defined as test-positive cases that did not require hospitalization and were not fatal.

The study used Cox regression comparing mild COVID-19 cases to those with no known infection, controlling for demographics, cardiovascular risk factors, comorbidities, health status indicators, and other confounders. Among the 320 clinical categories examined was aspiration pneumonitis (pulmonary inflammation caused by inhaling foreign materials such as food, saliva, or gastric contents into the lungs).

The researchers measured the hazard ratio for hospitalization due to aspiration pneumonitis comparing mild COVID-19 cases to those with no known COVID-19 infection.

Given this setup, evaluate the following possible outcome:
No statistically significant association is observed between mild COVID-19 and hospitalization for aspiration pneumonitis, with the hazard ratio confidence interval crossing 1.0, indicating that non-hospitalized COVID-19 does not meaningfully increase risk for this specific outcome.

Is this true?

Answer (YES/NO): NO